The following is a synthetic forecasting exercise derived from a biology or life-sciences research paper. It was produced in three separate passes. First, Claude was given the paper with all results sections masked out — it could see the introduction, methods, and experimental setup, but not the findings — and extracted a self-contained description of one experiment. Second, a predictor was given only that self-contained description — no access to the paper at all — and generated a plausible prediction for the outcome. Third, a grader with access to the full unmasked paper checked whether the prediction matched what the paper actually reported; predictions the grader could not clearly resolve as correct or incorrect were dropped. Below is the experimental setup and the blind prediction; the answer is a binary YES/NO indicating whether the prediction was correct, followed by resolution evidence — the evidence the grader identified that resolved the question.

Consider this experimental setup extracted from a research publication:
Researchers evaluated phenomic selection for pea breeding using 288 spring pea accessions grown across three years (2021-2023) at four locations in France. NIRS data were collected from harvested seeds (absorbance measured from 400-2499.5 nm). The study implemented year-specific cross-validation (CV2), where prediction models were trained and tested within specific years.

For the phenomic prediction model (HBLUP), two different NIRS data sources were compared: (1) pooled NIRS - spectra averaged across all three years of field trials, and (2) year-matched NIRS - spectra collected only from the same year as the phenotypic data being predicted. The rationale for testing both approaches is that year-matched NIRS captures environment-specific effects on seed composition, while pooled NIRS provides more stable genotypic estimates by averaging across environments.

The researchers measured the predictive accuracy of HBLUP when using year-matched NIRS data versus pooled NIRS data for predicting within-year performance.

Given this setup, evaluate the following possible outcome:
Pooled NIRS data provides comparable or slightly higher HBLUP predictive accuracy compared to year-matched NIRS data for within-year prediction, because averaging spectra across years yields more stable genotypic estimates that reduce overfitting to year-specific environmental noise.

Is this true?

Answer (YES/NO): NO